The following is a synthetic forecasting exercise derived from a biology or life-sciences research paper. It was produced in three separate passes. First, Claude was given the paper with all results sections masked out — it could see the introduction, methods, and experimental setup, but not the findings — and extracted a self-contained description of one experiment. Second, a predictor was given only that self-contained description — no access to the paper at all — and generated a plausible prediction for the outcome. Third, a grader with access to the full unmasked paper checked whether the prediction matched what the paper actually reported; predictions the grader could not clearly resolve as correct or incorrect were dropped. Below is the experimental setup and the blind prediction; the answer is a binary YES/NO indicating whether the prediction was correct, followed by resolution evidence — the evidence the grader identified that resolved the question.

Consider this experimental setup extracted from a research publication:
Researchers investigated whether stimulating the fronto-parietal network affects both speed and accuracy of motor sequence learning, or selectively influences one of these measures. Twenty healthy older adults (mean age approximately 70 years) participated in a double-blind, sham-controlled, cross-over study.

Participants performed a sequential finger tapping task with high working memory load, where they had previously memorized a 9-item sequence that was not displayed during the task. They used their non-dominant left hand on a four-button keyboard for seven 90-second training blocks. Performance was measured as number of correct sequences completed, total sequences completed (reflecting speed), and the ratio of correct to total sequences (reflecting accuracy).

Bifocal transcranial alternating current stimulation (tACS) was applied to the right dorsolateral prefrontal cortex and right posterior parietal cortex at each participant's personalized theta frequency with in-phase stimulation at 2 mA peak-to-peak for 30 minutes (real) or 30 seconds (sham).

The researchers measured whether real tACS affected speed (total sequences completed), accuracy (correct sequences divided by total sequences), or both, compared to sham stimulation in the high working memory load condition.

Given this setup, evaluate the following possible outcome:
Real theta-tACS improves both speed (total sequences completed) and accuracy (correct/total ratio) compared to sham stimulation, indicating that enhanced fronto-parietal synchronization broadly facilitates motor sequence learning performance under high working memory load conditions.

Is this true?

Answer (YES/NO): YES